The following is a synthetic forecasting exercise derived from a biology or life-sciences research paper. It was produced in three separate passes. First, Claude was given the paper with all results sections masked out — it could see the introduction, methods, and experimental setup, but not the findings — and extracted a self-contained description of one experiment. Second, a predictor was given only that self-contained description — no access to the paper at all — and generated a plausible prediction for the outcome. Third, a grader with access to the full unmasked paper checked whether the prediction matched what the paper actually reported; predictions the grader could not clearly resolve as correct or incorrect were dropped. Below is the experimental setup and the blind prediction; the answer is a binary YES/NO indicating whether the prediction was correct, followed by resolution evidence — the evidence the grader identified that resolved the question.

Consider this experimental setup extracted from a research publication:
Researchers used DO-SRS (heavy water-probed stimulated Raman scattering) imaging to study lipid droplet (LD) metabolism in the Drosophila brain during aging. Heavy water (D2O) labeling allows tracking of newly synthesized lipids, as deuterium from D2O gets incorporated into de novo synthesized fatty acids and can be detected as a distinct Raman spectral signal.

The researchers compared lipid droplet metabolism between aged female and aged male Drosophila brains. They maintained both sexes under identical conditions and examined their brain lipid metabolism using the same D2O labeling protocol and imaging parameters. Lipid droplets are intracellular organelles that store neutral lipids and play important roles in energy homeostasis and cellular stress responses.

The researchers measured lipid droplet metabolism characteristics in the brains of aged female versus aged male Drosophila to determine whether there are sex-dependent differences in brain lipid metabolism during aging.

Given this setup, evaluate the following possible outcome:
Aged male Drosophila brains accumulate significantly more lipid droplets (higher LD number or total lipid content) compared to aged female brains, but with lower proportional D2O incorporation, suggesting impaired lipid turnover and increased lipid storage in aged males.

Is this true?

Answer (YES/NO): NO